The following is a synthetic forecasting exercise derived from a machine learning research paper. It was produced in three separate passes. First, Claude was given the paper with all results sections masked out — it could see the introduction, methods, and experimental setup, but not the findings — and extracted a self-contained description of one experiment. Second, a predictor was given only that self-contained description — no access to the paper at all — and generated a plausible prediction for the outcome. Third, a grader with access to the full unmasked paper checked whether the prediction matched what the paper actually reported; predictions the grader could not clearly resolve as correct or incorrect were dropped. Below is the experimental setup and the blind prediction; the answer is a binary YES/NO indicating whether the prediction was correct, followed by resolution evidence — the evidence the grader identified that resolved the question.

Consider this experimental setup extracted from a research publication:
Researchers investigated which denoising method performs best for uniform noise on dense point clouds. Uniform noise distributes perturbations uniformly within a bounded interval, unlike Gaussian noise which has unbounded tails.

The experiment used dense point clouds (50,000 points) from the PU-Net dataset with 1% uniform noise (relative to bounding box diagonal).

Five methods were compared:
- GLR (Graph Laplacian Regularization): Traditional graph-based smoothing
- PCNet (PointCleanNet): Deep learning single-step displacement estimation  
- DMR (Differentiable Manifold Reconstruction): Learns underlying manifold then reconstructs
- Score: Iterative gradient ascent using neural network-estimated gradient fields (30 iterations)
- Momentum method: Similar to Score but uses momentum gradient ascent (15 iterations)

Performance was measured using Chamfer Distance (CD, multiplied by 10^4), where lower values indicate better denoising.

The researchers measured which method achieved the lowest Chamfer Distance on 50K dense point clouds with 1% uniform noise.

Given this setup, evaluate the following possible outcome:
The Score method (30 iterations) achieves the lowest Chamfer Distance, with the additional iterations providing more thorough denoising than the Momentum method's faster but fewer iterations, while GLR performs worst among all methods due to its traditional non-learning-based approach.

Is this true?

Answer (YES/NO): NO